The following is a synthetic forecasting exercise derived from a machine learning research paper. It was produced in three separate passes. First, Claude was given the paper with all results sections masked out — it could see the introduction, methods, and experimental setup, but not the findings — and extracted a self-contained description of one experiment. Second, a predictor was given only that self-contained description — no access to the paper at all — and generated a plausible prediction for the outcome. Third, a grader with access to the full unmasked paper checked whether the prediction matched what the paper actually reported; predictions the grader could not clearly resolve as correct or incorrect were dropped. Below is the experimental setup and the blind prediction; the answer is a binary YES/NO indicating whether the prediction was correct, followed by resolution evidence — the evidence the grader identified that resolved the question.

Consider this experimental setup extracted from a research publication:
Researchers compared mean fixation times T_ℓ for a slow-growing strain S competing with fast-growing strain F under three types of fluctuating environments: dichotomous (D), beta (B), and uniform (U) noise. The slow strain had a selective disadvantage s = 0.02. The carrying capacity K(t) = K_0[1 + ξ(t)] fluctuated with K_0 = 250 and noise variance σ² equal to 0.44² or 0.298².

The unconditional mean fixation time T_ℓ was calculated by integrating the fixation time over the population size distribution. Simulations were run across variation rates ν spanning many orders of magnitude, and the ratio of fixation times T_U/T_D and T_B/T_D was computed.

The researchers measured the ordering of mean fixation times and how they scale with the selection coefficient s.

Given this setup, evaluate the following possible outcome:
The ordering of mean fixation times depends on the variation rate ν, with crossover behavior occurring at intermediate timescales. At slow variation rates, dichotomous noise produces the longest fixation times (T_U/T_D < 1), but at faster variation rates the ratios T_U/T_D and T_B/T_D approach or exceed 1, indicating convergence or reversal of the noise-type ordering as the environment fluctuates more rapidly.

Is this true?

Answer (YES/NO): NO